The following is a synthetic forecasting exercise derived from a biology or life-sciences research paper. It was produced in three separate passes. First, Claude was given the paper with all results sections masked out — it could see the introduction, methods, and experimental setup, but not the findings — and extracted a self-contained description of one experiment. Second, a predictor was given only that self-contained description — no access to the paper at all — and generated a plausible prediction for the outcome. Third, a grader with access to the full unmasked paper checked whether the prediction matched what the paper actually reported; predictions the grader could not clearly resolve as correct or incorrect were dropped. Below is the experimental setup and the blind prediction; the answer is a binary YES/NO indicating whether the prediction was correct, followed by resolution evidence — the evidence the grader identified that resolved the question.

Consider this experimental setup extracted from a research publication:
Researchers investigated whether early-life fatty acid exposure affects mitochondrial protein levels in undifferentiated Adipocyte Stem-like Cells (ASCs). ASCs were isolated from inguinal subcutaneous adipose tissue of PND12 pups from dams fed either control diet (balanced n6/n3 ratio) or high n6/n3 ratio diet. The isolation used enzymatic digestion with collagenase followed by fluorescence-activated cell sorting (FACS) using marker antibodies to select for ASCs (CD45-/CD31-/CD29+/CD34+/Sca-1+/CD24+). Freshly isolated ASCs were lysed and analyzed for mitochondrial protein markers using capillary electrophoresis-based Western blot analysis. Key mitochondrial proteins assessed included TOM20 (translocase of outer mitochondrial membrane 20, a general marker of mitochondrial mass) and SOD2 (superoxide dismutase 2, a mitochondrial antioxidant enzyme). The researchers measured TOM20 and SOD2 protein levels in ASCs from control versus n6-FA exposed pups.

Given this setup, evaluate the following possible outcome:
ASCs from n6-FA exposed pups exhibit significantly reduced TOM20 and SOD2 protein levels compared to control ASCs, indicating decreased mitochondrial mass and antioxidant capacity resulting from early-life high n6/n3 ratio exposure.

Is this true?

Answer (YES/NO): NO